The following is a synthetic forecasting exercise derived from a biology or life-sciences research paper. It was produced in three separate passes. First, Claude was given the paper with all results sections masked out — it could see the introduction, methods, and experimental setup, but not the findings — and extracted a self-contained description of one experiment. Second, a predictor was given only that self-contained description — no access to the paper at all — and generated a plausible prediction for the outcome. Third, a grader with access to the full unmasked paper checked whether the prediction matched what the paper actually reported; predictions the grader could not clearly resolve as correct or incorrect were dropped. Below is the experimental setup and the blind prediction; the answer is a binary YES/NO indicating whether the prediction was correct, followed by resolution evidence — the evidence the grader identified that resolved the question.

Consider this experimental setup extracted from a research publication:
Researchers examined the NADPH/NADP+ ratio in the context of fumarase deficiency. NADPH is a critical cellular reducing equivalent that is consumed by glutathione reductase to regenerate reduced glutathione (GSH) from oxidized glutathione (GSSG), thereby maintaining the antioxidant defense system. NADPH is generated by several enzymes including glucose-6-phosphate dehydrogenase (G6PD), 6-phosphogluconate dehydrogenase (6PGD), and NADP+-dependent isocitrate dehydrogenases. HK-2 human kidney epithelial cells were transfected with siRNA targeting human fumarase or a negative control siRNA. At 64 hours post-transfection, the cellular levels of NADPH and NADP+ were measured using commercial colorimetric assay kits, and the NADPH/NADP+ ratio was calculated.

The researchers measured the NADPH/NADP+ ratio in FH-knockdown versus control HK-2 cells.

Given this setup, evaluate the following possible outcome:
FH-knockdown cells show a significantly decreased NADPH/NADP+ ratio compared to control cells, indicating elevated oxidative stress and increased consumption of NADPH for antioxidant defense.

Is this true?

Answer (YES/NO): NO